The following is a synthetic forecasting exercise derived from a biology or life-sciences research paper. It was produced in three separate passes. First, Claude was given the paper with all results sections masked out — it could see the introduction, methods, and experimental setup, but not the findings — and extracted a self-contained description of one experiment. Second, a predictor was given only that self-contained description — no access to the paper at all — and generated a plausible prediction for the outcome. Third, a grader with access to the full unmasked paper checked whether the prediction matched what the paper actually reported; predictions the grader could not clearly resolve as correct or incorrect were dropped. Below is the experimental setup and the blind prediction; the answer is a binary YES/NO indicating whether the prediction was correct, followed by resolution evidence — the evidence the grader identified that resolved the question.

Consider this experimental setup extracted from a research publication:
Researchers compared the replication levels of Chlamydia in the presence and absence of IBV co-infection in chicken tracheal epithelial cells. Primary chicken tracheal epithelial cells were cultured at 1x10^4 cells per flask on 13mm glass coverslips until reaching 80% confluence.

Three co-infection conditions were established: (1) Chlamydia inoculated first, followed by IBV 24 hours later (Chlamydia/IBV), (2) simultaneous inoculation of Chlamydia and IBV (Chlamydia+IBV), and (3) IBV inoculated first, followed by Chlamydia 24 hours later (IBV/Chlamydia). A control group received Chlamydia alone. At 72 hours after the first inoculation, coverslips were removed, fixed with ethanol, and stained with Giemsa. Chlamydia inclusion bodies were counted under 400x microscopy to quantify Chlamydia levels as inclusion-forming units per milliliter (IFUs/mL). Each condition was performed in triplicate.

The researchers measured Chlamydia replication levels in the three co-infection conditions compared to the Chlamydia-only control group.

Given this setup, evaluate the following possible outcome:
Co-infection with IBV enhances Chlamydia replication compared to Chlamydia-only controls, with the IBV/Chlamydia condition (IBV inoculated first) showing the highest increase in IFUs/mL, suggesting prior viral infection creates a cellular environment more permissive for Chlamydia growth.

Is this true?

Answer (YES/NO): NO